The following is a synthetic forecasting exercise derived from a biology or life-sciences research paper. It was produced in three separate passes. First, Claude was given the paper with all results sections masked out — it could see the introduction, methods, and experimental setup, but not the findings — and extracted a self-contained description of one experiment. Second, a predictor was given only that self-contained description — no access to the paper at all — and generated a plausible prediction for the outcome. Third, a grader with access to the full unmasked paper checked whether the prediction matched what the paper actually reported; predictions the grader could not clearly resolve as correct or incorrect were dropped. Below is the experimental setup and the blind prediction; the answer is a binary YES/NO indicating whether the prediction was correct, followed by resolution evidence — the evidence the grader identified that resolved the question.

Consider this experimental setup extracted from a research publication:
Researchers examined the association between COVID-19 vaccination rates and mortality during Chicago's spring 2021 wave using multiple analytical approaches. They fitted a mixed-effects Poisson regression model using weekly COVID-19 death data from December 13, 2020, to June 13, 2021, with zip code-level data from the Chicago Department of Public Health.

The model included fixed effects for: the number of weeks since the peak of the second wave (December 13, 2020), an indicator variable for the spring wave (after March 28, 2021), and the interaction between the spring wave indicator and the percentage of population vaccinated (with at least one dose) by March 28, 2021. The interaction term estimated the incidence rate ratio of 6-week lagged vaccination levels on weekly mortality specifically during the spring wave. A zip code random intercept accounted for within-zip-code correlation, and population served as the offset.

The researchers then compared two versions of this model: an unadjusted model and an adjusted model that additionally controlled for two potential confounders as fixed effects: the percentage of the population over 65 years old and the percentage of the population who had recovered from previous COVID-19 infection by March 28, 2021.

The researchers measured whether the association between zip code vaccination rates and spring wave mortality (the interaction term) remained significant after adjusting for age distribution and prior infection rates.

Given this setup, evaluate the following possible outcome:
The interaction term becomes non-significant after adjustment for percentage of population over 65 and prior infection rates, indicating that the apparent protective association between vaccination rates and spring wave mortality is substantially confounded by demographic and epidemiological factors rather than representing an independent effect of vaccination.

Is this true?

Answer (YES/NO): NO